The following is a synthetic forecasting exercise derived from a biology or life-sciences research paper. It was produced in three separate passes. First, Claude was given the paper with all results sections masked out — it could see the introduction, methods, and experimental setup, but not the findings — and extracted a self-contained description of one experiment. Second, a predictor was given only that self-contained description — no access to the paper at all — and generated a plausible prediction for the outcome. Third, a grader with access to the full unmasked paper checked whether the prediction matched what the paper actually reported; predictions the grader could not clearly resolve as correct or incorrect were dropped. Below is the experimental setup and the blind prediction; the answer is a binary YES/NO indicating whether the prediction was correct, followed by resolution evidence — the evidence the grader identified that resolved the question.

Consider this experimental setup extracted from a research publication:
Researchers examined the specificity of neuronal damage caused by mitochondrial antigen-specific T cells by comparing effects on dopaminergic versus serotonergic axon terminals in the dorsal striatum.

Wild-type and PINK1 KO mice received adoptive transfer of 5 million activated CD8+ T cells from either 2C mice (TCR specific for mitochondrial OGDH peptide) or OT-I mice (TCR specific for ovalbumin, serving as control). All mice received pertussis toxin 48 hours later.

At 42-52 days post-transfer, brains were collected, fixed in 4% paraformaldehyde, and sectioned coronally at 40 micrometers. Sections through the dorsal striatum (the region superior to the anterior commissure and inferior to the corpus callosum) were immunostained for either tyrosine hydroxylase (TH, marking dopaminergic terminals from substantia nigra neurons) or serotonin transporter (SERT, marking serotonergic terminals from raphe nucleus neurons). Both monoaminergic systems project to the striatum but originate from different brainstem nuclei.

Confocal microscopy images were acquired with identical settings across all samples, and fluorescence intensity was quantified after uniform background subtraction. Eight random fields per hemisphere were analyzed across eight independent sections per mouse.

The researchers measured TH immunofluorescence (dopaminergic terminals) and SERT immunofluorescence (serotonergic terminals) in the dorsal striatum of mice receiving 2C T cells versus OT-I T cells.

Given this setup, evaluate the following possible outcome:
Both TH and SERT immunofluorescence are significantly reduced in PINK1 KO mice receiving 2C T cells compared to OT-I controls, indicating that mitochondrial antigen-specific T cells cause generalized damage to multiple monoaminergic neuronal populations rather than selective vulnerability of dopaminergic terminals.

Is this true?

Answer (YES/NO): NO